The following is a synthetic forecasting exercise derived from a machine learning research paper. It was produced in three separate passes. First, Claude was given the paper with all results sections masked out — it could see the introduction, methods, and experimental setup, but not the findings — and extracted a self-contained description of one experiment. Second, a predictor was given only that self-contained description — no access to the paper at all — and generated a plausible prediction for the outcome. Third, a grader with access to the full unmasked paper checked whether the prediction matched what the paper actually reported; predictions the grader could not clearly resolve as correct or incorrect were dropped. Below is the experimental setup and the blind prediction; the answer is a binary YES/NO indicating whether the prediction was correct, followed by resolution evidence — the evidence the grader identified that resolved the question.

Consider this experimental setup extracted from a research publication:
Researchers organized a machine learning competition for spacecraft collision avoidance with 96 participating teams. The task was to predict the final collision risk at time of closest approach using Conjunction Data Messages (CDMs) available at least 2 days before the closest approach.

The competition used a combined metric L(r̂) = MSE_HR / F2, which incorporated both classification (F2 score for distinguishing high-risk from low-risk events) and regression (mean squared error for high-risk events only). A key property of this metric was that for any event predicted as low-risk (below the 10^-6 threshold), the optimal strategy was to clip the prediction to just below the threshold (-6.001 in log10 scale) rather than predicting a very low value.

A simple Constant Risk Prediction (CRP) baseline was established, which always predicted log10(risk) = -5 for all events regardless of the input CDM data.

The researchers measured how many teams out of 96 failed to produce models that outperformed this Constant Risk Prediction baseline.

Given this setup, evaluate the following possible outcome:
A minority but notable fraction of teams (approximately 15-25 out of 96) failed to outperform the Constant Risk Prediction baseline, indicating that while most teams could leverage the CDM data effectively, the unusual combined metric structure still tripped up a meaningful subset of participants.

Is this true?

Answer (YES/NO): NO